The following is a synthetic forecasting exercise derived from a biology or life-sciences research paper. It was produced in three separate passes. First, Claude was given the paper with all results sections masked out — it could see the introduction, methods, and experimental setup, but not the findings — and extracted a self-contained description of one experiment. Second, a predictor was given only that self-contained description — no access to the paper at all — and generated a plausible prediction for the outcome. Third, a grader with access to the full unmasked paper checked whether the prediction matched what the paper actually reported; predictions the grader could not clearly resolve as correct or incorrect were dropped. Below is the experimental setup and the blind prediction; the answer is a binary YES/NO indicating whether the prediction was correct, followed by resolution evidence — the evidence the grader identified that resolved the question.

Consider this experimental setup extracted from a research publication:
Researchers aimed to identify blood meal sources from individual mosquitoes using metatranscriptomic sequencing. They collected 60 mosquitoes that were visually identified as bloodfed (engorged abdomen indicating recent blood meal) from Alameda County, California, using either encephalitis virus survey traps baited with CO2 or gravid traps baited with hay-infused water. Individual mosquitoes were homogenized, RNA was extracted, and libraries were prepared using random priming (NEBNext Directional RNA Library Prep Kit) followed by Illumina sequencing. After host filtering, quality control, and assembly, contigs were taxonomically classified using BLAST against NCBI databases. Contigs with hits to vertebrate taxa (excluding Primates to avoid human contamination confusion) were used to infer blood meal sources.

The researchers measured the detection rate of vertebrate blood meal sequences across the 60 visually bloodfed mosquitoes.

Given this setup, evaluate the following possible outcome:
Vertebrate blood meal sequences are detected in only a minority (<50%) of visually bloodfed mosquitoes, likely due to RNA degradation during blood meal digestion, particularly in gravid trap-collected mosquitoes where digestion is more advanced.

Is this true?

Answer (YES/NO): NO